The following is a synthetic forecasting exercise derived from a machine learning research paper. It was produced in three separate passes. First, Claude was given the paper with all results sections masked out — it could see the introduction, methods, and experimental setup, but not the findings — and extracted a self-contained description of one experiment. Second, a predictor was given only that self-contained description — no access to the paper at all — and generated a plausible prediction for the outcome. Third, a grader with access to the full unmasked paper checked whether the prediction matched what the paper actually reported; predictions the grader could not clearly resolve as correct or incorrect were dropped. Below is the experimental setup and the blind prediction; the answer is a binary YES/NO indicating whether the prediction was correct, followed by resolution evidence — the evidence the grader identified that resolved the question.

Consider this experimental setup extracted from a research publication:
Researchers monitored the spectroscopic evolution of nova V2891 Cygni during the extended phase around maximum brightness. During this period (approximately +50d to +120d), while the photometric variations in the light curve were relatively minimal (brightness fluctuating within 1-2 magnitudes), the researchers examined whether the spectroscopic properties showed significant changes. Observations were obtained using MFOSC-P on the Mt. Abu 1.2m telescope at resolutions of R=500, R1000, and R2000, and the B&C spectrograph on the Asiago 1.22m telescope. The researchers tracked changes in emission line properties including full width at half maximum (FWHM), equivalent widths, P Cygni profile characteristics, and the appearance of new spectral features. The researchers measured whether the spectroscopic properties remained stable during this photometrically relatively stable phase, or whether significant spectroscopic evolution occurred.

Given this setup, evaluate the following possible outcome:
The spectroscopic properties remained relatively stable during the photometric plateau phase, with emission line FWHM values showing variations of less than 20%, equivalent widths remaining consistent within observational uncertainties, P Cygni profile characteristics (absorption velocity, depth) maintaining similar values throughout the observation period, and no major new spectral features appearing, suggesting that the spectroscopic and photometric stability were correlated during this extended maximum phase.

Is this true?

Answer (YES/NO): NO